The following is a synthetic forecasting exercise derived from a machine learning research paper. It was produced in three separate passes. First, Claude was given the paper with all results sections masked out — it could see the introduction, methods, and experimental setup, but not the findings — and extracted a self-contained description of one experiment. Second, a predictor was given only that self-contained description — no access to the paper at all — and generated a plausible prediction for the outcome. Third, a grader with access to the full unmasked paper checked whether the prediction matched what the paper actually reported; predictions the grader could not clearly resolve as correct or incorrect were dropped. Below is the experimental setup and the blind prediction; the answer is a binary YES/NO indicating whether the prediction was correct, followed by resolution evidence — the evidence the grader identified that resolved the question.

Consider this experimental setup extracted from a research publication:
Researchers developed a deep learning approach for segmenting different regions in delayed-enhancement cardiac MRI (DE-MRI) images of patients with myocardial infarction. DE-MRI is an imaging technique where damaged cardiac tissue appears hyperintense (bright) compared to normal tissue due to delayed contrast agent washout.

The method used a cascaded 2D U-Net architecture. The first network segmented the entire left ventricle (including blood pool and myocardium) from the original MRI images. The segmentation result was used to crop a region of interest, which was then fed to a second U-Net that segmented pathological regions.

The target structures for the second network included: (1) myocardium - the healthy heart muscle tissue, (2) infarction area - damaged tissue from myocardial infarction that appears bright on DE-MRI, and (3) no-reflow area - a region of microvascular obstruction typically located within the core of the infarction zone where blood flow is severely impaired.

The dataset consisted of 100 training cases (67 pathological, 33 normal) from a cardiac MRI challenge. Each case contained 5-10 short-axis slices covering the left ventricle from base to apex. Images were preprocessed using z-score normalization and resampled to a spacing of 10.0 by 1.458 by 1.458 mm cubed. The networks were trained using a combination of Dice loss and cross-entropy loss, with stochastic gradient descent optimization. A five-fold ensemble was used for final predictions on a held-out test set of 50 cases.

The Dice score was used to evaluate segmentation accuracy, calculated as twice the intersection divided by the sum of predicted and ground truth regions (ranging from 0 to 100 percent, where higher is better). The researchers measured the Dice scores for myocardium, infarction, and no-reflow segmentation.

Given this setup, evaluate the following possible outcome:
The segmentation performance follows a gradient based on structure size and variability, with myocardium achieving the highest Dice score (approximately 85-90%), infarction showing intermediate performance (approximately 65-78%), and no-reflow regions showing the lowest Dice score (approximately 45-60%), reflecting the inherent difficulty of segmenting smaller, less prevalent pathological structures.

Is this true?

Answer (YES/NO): NO